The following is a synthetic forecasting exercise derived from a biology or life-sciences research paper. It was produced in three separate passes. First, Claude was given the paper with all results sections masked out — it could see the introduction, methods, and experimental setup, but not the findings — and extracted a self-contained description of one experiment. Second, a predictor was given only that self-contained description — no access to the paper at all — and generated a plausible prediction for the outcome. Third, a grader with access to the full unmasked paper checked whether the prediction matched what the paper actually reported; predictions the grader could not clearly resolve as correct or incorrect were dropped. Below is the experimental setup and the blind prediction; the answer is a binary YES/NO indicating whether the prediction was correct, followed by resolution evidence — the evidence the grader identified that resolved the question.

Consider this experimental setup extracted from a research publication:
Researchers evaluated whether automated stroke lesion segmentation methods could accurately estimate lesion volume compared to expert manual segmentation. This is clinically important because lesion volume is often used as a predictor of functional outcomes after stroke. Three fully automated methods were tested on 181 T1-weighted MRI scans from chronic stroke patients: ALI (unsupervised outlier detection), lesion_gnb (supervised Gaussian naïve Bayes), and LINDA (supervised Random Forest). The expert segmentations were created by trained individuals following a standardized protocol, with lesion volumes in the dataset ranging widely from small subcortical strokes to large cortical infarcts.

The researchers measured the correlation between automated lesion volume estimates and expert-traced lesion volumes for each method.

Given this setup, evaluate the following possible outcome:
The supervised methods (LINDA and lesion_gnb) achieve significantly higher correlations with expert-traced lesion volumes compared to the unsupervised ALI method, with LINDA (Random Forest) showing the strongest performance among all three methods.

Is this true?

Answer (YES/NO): NO